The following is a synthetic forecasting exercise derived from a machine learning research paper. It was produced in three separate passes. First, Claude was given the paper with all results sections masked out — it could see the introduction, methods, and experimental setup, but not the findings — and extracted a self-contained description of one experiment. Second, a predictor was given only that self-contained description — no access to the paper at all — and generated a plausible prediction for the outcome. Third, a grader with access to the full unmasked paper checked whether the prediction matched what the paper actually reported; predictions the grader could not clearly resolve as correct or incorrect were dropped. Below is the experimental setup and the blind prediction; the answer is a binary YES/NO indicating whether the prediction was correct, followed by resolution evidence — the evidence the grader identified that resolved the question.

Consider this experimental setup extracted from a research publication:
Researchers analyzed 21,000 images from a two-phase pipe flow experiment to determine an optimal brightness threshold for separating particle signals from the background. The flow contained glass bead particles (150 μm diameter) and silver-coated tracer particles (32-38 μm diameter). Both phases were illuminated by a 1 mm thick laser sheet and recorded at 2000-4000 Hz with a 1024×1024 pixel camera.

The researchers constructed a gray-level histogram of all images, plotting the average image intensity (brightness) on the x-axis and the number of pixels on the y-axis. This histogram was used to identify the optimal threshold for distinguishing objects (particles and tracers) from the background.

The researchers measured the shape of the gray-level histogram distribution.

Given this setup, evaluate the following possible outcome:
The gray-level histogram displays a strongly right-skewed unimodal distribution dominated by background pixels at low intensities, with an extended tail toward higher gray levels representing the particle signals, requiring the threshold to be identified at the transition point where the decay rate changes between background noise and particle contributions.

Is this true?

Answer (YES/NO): NO